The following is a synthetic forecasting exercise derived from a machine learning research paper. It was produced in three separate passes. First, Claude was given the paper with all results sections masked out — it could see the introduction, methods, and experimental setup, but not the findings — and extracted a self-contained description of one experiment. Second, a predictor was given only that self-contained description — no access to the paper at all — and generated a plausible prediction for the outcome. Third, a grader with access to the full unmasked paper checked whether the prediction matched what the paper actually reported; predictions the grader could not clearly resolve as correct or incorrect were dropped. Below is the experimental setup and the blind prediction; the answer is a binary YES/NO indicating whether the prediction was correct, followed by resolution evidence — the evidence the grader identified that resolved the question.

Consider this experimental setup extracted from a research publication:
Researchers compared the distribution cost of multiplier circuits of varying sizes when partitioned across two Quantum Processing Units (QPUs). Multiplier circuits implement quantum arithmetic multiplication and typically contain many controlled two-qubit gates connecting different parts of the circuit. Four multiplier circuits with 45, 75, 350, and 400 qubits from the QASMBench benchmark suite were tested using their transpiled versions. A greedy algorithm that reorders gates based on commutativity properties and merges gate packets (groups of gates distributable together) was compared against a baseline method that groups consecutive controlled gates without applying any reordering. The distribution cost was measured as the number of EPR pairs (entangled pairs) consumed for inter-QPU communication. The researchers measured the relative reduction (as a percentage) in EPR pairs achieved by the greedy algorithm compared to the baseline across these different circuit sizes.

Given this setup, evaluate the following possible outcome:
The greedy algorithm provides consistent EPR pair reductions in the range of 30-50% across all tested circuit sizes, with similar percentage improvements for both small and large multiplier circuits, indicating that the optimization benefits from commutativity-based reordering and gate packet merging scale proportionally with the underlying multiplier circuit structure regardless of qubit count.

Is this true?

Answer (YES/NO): YES